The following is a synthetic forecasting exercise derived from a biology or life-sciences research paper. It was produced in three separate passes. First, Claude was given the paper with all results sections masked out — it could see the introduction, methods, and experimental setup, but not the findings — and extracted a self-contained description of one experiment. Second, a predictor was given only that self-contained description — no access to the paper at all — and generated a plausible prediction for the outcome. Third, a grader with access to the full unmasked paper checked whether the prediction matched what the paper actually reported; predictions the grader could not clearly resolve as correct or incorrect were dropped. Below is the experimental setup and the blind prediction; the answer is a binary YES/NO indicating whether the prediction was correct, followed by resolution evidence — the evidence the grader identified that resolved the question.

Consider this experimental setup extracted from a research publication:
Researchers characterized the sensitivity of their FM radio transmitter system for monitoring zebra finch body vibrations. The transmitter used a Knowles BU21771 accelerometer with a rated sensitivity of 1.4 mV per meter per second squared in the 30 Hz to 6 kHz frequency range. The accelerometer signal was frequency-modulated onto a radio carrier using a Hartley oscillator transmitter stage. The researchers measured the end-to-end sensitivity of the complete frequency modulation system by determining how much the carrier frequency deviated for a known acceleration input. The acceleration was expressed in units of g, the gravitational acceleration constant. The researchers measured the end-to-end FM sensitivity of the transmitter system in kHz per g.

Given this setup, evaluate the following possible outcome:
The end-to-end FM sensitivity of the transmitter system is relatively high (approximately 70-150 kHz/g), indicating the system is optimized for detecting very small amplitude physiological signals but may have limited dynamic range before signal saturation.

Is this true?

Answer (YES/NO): NO